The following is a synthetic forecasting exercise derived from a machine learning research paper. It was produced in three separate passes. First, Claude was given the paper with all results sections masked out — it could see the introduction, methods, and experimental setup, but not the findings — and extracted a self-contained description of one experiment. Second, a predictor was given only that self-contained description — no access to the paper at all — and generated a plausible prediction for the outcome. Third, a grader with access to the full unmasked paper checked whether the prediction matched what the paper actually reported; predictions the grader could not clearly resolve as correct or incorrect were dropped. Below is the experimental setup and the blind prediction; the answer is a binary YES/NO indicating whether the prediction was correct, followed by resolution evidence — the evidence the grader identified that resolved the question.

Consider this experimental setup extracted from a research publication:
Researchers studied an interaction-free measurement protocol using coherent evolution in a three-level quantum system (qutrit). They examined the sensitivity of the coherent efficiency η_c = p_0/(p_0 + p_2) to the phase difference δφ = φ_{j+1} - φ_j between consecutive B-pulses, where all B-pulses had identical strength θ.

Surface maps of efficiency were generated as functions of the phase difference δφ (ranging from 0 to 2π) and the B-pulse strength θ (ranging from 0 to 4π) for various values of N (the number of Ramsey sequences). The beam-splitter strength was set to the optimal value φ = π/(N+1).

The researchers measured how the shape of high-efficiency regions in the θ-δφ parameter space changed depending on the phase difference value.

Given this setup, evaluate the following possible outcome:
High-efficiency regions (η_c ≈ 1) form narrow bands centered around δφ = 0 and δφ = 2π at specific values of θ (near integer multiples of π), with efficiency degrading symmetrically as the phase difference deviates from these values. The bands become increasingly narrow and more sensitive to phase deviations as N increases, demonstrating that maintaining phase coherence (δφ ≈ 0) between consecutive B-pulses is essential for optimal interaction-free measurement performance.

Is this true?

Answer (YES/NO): NO